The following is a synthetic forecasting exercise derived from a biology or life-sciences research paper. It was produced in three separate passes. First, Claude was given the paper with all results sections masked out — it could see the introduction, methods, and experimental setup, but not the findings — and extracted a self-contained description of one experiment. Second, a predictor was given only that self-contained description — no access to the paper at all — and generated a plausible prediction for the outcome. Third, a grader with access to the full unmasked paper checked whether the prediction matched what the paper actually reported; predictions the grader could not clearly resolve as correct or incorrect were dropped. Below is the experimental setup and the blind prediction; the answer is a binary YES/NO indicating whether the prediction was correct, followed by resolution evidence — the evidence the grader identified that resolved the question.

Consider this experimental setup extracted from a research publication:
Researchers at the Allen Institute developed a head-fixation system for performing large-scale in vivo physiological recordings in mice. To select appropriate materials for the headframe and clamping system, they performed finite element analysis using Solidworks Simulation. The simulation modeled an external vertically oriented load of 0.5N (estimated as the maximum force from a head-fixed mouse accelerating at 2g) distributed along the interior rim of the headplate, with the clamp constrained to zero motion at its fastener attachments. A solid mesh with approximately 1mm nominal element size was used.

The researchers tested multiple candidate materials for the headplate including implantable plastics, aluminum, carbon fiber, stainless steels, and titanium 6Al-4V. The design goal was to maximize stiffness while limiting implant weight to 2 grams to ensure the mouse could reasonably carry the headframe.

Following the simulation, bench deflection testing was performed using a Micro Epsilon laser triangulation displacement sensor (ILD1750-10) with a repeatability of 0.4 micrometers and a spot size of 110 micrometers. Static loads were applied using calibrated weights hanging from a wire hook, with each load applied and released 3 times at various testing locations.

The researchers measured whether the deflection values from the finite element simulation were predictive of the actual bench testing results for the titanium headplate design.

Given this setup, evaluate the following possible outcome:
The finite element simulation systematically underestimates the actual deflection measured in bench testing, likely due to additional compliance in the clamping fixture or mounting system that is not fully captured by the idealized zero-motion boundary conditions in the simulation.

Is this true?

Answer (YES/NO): NO